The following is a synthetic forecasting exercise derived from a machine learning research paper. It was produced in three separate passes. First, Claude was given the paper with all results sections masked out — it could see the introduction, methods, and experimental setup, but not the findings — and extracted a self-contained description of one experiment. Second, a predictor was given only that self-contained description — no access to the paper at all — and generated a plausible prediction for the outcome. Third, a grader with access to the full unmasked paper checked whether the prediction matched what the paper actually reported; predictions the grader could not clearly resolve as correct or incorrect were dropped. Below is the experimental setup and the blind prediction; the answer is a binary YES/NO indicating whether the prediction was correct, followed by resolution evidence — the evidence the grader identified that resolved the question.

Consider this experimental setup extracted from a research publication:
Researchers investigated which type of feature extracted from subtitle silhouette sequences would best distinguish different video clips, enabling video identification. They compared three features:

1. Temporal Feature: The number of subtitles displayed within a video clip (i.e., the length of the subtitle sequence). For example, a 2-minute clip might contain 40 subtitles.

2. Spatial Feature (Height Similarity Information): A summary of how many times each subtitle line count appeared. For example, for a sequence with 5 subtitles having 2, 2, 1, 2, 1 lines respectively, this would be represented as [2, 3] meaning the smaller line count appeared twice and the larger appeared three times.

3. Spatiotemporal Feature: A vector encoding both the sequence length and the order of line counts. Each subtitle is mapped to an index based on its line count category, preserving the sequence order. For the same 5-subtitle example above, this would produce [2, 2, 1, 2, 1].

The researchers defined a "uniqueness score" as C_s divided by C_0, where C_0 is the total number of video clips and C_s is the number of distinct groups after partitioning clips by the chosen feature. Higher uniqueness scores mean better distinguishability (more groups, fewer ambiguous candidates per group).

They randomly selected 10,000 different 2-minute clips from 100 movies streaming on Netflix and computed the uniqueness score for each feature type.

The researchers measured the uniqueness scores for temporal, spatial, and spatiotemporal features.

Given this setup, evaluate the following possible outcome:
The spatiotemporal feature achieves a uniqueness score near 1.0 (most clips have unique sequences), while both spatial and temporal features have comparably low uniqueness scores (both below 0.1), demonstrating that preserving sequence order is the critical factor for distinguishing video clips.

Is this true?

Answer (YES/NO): YES